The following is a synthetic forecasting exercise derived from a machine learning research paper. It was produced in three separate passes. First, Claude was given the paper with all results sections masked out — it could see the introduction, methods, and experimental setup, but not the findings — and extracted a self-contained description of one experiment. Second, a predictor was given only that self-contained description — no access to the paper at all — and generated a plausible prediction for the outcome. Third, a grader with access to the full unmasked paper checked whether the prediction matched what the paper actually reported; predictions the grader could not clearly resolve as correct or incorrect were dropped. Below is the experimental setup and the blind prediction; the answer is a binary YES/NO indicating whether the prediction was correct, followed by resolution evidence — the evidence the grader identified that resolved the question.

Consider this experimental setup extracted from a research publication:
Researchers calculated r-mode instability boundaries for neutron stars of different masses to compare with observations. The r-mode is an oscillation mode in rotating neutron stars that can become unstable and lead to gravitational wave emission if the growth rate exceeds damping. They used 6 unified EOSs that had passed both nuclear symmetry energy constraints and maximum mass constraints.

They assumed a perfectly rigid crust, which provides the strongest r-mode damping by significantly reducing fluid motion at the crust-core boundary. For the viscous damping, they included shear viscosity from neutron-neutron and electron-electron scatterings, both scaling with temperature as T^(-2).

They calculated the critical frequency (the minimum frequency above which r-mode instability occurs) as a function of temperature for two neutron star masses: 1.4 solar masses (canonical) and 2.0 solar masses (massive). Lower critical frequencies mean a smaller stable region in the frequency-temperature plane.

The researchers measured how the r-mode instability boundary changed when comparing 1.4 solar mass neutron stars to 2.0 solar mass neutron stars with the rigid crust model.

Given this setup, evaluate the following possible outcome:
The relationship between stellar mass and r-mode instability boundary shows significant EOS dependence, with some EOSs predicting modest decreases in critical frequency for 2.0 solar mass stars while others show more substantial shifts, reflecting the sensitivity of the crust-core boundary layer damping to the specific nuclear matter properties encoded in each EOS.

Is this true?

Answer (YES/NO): NO